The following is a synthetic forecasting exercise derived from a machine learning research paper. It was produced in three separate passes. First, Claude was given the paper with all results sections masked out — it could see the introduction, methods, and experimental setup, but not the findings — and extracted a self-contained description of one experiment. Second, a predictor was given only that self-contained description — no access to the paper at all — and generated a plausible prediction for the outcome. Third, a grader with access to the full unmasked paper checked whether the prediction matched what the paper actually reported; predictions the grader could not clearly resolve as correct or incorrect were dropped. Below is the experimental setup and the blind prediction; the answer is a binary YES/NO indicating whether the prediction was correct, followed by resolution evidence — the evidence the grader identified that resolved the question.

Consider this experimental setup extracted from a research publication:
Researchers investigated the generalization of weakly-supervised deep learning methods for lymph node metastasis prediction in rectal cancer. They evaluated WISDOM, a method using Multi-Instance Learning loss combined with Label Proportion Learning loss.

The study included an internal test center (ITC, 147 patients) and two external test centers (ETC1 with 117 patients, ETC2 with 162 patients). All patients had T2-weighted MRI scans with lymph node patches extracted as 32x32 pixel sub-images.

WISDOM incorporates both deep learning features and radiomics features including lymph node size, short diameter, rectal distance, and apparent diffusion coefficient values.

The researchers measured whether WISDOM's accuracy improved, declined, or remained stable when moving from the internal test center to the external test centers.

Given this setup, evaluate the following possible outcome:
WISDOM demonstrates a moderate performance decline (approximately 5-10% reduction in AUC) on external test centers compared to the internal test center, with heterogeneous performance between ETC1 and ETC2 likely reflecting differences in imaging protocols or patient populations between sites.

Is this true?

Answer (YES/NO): NO